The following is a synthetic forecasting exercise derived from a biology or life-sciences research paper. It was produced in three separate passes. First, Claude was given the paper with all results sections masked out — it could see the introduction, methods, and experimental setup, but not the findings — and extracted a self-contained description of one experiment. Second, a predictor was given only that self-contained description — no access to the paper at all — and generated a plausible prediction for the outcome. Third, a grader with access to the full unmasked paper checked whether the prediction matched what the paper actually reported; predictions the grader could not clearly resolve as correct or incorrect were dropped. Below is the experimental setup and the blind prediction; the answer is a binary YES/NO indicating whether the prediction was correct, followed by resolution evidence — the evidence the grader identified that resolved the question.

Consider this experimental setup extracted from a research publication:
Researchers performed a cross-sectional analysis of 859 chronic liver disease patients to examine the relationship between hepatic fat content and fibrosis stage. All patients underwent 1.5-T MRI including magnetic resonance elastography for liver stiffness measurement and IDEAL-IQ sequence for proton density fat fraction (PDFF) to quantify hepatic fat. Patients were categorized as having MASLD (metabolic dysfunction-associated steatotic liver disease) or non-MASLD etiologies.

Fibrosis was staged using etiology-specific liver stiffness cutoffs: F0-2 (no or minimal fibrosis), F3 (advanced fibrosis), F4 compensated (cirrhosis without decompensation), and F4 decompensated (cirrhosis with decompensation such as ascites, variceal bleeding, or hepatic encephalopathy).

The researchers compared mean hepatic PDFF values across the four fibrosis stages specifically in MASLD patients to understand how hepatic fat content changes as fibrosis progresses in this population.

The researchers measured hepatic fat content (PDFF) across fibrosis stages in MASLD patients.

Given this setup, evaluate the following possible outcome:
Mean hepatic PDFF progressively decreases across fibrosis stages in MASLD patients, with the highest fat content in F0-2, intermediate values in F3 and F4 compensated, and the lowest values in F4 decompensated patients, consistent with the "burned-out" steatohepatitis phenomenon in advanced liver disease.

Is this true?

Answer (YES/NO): NO